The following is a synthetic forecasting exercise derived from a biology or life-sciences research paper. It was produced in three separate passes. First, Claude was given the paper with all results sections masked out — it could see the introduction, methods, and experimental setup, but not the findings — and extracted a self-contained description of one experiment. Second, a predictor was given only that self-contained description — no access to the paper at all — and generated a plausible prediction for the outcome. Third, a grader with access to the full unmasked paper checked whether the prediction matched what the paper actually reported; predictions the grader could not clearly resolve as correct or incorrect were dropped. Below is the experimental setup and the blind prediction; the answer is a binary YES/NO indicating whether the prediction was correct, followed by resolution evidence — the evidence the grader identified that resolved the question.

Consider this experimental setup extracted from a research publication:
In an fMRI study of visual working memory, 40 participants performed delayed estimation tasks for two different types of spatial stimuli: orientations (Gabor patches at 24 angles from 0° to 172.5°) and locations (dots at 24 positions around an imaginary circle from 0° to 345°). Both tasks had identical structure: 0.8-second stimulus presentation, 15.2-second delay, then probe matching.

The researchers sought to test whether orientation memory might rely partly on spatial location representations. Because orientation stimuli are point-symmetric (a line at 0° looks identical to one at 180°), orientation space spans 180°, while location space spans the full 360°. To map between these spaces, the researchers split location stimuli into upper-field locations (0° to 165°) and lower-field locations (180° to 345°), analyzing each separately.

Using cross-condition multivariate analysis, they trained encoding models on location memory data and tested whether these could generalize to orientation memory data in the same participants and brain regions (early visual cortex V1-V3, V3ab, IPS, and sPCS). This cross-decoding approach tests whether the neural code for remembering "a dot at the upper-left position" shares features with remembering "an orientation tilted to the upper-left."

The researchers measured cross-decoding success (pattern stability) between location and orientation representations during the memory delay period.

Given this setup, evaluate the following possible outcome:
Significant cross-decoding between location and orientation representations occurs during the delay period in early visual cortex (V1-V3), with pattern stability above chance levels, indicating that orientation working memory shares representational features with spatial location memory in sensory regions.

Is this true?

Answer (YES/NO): YES